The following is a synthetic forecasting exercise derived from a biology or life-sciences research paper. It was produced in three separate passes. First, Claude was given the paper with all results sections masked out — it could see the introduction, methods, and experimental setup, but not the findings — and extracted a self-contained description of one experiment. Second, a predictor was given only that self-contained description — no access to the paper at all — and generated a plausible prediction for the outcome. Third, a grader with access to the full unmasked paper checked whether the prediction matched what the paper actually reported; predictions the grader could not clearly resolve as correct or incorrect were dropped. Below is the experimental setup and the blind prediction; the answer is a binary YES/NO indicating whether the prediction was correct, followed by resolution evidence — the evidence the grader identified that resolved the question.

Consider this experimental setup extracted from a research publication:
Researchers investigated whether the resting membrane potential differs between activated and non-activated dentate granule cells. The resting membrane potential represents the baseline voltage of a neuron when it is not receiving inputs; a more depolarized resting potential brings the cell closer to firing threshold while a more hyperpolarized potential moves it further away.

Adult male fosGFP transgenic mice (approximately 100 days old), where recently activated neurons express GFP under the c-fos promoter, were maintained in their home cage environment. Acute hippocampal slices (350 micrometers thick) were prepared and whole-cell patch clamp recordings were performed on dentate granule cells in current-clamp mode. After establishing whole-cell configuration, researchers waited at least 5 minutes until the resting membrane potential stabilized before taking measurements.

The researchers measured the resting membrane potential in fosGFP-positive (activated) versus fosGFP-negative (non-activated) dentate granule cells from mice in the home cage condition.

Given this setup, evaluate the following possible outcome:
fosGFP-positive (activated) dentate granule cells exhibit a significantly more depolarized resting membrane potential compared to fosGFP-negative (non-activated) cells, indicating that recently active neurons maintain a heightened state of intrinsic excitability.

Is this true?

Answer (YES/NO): NO